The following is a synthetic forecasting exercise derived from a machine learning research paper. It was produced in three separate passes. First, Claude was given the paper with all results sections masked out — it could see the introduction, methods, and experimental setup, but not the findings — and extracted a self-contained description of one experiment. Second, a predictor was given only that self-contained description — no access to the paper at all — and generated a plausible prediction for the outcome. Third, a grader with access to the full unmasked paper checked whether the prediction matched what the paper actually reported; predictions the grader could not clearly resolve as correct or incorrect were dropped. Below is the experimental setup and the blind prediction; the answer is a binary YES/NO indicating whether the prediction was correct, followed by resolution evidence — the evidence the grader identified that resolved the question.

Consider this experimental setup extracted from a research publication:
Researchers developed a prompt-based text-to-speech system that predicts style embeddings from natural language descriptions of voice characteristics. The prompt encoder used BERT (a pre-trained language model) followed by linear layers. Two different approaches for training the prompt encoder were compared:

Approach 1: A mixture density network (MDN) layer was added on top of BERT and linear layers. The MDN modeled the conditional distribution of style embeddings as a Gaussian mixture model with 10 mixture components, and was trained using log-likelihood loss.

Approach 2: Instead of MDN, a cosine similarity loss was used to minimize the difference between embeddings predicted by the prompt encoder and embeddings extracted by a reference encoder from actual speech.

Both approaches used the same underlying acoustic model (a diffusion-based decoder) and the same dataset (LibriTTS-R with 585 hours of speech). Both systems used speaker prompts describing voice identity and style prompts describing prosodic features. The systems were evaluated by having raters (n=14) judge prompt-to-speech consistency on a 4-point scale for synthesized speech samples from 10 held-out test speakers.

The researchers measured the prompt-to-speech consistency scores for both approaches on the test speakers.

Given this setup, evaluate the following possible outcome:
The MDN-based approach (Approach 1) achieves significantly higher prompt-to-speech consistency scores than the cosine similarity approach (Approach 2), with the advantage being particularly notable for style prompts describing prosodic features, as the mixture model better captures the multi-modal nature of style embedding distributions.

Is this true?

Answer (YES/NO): NO